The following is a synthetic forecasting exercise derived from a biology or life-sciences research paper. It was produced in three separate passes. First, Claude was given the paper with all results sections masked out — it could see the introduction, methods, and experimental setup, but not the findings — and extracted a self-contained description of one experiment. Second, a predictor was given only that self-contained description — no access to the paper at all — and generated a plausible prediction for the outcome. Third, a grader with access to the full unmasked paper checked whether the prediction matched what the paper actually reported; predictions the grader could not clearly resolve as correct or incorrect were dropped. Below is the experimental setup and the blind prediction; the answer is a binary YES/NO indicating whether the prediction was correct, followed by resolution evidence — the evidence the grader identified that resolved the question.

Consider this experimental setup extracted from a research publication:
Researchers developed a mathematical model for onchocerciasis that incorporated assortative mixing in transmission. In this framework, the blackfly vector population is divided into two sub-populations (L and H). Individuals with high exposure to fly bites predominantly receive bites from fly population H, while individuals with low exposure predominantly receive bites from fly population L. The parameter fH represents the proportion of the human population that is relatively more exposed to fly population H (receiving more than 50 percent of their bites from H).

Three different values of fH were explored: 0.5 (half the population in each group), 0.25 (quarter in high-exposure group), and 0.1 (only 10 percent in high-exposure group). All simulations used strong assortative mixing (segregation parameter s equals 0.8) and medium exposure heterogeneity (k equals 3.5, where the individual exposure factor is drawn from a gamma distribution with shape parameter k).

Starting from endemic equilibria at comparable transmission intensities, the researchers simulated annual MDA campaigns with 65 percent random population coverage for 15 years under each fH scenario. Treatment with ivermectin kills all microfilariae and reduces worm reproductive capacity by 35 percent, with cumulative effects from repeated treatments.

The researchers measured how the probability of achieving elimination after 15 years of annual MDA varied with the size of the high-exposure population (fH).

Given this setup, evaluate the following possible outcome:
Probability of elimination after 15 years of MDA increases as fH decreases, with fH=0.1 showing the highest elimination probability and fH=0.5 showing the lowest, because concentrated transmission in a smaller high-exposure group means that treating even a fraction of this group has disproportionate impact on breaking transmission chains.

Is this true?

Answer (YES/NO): NO